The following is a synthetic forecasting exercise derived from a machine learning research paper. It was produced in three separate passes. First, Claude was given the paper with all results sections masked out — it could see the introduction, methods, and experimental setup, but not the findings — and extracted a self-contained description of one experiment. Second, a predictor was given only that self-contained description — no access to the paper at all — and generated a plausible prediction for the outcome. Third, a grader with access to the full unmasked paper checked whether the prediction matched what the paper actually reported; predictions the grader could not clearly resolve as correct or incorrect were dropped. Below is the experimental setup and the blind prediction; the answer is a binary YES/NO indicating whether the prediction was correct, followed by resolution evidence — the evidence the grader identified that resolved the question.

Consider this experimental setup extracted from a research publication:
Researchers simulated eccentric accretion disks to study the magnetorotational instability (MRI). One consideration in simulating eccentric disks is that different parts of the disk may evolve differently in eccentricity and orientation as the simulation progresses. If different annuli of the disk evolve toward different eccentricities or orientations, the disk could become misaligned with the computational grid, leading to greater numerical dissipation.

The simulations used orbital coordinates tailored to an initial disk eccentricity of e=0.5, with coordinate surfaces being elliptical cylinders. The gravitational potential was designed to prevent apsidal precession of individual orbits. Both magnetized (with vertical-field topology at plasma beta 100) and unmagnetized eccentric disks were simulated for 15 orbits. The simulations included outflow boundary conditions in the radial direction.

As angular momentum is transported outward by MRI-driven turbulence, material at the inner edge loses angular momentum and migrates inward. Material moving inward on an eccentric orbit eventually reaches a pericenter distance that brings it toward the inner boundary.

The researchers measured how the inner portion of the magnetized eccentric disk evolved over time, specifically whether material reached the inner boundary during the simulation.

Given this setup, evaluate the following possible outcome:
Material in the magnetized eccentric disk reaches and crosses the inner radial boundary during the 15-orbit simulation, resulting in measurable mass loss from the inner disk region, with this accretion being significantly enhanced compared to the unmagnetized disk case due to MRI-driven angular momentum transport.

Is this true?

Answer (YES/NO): YES